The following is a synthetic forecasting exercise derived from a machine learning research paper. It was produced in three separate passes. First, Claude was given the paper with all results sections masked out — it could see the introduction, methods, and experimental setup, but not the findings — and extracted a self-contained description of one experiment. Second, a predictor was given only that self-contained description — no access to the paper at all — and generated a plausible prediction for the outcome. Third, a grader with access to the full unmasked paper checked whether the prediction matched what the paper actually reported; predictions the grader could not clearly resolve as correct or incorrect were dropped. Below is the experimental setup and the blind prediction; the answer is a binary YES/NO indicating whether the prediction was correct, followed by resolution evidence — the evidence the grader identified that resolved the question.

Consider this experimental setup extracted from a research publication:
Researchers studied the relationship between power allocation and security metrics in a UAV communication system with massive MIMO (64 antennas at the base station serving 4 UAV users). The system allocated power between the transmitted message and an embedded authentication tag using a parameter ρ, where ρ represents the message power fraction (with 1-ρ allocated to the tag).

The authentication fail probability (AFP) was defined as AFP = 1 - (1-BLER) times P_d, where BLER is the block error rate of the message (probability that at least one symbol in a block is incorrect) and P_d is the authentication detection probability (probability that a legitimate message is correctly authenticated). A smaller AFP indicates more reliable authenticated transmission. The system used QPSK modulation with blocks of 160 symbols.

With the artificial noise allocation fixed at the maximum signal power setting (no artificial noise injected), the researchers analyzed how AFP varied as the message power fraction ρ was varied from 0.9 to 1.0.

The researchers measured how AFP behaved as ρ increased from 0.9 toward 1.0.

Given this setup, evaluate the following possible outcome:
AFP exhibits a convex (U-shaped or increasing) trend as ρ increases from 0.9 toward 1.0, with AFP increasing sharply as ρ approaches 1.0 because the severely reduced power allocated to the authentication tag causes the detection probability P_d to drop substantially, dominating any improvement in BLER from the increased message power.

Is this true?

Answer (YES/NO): YES